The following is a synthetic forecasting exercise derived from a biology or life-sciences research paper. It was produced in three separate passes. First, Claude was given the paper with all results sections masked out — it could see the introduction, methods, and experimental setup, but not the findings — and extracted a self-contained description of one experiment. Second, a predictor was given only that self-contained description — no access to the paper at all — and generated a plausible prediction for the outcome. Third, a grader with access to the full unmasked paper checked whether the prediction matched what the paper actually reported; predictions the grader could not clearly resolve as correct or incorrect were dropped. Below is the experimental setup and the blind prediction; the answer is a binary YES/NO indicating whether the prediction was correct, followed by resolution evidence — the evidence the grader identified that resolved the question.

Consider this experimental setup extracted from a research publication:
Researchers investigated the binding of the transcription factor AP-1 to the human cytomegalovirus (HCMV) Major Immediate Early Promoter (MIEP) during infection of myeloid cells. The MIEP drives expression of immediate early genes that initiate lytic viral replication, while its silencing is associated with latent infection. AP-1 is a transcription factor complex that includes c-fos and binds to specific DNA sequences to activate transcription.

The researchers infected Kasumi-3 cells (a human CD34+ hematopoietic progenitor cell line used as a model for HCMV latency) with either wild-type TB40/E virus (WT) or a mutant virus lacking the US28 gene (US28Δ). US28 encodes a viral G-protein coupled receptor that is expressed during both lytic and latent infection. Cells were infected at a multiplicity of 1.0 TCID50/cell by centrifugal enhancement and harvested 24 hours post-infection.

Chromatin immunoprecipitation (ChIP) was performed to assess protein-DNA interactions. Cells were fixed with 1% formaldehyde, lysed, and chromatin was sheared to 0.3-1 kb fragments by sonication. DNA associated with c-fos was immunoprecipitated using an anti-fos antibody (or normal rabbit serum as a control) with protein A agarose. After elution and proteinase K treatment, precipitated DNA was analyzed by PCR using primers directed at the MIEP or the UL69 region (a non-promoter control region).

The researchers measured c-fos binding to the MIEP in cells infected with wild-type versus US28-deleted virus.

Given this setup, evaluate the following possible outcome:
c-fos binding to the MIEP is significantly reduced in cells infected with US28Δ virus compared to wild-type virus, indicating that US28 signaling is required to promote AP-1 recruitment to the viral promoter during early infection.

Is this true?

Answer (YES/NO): NO